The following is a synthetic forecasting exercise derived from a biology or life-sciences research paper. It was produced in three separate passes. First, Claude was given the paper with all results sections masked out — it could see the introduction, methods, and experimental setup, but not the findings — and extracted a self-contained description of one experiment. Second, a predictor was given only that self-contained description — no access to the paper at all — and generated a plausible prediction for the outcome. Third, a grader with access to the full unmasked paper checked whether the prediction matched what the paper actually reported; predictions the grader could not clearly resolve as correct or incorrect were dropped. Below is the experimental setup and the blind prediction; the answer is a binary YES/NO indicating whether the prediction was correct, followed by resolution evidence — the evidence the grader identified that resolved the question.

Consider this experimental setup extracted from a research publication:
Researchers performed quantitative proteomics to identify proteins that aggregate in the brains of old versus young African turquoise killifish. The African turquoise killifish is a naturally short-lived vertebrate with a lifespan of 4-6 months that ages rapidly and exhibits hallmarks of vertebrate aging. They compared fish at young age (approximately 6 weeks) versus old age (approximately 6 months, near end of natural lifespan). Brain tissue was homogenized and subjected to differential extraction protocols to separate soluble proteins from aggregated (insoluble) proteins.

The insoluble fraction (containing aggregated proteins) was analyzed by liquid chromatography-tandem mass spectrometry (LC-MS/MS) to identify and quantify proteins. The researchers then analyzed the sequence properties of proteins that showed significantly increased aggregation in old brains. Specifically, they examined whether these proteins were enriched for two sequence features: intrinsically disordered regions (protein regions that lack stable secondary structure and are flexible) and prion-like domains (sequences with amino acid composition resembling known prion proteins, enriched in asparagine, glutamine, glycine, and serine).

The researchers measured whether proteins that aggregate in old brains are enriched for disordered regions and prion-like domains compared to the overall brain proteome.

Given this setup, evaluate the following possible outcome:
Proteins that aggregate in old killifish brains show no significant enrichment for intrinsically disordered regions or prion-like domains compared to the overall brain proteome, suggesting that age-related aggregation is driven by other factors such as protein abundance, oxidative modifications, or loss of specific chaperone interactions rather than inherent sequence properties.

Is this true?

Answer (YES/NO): NO